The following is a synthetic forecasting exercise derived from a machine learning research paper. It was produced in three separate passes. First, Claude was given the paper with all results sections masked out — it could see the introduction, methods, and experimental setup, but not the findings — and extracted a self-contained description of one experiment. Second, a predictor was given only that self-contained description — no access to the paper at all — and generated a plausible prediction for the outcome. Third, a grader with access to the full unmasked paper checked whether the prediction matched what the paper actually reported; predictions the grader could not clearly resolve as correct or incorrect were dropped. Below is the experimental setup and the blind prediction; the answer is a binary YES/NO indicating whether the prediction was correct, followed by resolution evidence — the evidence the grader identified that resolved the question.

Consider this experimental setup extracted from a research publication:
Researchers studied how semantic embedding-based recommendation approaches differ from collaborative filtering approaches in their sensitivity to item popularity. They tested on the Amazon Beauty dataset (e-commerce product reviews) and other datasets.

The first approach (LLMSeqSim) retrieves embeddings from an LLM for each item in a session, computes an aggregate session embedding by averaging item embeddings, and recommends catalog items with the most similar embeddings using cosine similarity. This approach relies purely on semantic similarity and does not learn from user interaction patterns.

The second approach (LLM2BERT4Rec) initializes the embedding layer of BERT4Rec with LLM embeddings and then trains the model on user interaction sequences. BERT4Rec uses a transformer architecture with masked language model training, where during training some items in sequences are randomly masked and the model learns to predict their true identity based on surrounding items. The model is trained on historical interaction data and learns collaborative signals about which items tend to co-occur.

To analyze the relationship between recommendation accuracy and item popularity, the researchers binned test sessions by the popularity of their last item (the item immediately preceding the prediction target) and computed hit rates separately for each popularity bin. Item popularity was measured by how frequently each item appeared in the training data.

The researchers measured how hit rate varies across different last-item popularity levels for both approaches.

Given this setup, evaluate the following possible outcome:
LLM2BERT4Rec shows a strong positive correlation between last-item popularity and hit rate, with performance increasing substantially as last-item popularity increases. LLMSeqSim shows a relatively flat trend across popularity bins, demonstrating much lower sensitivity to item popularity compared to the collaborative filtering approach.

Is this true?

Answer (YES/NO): YES